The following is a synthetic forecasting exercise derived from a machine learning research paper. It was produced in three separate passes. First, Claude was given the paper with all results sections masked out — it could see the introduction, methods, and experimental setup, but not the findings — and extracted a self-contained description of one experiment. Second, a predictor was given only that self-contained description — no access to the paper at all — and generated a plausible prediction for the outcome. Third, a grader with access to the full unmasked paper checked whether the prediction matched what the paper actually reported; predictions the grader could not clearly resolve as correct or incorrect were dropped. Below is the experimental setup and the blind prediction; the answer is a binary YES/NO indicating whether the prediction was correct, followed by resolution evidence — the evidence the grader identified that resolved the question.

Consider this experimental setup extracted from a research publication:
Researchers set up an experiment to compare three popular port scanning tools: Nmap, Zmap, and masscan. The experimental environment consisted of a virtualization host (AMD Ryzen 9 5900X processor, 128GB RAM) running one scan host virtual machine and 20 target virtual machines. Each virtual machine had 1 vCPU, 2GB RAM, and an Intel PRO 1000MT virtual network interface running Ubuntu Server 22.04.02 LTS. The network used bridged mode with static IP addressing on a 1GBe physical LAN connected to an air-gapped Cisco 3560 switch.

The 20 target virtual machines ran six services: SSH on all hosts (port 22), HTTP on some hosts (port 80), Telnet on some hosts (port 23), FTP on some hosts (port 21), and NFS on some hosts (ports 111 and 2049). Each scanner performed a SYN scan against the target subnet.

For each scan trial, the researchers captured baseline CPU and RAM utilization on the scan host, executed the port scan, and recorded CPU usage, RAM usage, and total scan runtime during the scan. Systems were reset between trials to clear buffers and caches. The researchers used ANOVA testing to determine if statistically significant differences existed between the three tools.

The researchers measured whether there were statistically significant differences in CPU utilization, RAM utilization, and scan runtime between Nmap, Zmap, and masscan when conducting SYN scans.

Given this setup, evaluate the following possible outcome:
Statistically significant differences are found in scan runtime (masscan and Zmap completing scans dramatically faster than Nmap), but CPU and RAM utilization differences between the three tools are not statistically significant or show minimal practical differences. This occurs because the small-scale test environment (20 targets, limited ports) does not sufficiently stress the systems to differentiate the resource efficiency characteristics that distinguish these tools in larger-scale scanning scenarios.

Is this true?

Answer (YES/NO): NO